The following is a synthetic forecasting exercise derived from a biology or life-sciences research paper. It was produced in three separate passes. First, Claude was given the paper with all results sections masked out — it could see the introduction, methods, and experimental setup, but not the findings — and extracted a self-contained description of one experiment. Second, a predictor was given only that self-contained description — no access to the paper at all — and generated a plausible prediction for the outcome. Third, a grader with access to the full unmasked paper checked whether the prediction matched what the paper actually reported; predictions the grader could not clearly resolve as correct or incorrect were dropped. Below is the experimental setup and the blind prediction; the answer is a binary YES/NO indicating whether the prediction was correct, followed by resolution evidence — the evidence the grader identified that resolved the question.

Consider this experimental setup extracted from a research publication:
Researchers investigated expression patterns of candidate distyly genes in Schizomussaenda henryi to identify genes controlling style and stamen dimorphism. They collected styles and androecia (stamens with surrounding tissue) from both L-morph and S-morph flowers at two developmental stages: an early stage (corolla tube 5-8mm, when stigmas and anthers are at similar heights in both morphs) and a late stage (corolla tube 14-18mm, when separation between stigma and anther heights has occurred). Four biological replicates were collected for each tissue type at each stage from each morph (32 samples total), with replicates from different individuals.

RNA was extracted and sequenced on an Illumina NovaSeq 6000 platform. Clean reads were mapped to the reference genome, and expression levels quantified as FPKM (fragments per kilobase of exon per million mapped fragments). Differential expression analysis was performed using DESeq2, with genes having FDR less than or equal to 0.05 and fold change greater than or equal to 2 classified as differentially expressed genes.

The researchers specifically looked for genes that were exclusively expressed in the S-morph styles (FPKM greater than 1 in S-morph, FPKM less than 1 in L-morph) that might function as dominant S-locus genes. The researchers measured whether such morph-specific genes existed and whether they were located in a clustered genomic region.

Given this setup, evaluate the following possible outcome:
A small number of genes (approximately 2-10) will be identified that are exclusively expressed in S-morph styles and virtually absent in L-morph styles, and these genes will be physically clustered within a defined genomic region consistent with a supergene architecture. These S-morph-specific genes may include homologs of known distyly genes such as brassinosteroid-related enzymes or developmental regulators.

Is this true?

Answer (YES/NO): YES